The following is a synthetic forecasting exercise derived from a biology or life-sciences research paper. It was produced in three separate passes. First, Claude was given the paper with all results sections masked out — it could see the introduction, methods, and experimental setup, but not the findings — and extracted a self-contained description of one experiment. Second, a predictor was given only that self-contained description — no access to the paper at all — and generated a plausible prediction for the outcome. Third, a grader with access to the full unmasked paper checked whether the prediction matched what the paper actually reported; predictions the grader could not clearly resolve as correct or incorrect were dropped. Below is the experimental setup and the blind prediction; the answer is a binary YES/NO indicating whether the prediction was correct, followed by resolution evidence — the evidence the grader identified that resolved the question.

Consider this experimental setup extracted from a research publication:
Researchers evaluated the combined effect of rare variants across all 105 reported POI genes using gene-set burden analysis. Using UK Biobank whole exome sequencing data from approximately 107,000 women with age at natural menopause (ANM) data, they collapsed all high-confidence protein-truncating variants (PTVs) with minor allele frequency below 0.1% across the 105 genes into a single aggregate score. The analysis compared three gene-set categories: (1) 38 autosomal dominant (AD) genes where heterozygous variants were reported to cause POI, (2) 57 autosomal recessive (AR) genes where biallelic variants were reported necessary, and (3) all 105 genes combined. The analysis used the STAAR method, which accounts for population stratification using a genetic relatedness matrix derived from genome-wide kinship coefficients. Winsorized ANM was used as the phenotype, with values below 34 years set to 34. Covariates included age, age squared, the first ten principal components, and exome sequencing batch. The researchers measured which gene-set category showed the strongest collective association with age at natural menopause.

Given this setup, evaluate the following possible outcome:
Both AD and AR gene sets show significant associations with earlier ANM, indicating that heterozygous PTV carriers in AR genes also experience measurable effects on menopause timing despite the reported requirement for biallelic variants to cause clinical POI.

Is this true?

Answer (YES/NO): NO